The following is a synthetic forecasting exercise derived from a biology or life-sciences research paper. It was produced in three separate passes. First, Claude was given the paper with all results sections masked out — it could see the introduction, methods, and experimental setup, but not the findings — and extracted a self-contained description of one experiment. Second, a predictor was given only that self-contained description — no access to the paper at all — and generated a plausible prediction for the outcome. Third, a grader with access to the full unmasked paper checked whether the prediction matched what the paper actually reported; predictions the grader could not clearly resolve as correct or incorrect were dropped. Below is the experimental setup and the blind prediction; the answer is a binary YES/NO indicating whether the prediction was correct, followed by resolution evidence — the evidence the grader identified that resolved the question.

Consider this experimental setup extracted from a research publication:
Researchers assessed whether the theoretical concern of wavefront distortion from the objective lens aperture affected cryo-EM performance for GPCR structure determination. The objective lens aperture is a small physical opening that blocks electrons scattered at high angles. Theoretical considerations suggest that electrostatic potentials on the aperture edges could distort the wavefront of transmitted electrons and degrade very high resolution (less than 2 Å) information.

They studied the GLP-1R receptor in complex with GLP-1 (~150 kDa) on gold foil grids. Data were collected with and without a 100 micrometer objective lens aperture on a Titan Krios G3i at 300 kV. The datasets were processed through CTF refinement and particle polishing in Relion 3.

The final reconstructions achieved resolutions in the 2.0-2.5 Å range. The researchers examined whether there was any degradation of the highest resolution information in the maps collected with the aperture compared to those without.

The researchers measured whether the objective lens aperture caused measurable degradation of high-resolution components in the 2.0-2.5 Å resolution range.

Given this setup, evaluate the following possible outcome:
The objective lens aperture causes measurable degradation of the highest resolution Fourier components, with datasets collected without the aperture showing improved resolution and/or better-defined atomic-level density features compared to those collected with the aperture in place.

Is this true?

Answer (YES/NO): NO